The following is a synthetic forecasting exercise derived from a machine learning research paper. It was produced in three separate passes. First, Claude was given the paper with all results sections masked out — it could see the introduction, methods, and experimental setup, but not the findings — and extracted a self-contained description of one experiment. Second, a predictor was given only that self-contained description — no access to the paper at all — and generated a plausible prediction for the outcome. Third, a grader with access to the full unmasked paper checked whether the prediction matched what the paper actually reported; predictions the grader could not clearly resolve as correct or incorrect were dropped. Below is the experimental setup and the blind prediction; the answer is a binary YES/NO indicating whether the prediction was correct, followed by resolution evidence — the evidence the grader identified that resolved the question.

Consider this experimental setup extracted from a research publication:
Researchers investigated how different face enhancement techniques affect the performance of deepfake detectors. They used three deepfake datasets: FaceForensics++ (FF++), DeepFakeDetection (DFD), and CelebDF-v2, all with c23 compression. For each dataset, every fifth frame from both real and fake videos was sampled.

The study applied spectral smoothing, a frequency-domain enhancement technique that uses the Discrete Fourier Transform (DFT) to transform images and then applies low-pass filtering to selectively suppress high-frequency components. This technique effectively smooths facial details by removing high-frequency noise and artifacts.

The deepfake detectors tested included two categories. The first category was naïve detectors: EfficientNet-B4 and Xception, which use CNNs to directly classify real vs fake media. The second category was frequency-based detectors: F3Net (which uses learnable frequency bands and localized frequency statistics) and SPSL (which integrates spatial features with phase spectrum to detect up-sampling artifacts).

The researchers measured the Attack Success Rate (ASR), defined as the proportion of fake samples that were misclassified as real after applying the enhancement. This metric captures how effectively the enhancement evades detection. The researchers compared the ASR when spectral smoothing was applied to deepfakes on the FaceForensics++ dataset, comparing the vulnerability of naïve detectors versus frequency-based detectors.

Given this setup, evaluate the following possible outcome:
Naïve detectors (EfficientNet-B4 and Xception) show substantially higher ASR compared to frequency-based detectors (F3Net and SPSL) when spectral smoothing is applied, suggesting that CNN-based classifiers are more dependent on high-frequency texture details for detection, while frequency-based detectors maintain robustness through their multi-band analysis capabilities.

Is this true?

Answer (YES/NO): NO